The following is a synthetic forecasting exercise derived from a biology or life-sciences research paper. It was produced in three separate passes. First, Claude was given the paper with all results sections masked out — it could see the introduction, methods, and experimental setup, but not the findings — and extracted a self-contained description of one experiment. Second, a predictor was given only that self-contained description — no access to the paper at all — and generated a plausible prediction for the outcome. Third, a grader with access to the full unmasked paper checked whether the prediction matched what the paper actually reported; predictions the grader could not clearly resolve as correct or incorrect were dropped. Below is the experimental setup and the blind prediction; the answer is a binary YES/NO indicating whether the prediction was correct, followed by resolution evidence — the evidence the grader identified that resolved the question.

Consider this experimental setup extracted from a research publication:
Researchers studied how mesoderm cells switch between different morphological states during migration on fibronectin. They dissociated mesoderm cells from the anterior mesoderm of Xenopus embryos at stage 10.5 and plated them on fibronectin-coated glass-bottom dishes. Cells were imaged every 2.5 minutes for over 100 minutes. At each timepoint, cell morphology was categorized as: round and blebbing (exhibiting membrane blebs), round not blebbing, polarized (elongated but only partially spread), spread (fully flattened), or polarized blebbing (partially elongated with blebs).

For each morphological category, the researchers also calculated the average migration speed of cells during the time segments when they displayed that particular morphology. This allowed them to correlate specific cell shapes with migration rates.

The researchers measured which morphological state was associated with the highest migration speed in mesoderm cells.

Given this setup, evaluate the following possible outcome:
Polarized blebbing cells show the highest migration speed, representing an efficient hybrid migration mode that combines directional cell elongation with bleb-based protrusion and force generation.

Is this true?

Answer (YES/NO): NO